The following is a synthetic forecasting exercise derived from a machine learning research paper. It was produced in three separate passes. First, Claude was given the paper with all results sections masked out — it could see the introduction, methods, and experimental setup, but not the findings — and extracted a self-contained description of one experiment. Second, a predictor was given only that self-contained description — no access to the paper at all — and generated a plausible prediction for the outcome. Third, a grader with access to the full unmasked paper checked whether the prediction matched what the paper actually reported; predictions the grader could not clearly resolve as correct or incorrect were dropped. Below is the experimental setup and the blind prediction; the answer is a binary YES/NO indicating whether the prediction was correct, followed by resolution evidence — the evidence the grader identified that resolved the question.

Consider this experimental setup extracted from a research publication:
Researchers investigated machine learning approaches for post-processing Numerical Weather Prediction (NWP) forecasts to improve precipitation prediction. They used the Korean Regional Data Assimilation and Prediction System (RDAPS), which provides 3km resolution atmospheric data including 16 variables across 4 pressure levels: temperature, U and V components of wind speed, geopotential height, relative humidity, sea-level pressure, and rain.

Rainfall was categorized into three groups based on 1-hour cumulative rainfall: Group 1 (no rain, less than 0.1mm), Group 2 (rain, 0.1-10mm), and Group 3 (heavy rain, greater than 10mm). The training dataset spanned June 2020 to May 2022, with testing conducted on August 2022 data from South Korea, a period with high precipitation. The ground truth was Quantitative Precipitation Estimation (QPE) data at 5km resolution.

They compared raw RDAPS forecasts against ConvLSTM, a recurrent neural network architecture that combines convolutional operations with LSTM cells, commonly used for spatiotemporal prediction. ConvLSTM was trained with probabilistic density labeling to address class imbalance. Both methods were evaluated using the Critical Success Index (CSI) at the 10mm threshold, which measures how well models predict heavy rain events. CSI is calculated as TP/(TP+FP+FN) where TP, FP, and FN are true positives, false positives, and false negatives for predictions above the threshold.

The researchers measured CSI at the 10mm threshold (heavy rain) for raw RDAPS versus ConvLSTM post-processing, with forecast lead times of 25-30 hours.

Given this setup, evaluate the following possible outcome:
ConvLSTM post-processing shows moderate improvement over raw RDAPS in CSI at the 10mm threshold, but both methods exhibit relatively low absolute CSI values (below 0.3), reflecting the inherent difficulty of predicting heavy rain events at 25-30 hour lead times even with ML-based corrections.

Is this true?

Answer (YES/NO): NO